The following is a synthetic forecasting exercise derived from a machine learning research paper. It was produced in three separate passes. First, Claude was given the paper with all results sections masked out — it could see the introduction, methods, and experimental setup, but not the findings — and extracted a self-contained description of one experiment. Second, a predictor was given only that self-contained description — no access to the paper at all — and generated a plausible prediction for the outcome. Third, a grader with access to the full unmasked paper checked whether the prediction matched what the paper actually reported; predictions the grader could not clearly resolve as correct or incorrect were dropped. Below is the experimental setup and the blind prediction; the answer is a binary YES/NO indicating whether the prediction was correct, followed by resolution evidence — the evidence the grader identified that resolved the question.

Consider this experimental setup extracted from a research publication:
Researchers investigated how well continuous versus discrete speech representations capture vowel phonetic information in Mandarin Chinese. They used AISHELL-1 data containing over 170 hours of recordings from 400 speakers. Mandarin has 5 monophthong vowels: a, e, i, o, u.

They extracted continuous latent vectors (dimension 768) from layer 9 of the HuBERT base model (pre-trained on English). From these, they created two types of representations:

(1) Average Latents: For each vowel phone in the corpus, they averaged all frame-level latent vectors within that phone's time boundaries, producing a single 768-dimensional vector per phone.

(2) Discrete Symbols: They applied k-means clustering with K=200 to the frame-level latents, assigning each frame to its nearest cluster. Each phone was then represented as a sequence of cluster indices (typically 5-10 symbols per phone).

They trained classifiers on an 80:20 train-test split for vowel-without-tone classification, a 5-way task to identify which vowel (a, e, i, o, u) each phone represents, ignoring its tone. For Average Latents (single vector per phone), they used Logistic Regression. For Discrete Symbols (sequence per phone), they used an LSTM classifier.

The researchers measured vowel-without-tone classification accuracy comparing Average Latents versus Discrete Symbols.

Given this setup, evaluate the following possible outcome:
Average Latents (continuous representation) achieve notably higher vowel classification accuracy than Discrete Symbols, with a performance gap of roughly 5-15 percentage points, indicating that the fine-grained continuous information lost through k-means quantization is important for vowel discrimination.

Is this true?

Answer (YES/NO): YES